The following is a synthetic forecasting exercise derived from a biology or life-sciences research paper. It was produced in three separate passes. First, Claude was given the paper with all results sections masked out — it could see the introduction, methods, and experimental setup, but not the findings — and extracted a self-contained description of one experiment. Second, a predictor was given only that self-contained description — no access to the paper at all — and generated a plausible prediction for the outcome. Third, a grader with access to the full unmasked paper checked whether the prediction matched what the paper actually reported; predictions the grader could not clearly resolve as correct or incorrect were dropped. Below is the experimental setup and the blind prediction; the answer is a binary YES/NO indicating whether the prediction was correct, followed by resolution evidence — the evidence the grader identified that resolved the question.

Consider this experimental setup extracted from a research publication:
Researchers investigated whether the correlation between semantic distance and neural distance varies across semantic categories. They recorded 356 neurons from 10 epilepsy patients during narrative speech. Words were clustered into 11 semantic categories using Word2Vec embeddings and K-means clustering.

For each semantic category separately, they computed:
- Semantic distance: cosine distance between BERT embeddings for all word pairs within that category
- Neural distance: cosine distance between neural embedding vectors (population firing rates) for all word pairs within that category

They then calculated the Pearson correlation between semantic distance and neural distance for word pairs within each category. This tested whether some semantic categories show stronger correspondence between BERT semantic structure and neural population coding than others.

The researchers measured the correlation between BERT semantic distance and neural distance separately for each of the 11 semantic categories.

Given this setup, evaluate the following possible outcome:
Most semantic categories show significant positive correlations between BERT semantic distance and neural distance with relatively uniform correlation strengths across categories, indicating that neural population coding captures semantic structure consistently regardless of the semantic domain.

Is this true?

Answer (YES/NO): NO